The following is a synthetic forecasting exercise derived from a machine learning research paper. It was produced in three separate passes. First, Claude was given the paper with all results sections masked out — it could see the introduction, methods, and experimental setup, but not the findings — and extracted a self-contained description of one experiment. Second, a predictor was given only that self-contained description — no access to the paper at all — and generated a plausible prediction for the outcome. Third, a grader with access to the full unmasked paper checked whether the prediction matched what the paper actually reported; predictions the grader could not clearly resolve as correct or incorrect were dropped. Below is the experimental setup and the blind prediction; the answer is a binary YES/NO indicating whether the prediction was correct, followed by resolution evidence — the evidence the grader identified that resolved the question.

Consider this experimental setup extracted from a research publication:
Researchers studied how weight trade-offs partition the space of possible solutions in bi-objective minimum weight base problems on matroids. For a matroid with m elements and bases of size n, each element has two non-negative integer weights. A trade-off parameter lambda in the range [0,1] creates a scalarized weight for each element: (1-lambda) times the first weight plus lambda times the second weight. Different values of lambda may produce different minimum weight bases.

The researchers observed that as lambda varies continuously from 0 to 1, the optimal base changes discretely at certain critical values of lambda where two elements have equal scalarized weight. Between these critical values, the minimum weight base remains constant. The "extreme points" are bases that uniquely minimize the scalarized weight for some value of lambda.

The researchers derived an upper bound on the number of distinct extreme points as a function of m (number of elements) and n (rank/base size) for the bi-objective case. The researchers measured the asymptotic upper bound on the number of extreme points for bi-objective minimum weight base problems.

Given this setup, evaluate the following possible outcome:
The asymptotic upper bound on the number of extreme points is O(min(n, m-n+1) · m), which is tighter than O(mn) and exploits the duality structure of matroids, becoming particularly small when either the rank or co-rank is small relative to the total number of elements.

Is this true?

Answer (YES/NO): NO